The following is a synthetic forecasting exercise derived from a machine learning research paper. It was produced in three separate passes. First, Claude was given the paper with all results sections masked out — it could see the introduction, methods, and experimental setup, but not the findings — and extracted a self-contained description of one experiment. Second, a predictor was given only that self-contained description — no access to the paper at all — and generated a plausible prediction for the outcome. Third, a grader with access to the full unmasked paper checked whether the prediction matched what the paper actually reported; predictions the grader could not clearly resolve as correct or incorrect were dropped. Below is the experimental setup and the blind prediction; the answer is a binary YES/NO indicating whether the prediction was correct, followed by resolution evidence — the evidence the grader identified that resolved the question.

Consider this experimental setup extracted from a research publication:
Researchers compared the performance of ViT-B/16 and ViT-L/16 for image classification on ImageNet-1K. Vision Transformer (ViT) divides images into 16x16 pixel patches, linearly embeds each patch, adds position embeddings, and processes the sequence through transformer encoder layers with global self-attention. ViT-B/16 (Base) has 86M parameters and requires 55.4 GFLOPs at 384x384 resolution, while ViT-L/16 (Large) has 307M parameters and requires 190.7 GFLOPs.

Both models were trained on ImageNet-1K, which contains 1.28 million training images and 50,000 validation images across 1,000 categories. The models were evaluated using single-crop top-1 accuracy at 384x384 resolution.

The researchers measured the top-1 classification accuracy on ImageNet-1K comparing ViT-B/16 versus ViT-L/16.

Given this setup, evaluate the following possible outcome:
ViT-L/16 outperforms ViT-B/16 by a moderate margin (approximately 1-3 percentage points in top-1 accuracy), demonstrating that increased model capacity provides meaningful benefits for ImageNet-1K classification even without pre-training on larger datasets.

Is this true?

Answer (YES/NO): NO